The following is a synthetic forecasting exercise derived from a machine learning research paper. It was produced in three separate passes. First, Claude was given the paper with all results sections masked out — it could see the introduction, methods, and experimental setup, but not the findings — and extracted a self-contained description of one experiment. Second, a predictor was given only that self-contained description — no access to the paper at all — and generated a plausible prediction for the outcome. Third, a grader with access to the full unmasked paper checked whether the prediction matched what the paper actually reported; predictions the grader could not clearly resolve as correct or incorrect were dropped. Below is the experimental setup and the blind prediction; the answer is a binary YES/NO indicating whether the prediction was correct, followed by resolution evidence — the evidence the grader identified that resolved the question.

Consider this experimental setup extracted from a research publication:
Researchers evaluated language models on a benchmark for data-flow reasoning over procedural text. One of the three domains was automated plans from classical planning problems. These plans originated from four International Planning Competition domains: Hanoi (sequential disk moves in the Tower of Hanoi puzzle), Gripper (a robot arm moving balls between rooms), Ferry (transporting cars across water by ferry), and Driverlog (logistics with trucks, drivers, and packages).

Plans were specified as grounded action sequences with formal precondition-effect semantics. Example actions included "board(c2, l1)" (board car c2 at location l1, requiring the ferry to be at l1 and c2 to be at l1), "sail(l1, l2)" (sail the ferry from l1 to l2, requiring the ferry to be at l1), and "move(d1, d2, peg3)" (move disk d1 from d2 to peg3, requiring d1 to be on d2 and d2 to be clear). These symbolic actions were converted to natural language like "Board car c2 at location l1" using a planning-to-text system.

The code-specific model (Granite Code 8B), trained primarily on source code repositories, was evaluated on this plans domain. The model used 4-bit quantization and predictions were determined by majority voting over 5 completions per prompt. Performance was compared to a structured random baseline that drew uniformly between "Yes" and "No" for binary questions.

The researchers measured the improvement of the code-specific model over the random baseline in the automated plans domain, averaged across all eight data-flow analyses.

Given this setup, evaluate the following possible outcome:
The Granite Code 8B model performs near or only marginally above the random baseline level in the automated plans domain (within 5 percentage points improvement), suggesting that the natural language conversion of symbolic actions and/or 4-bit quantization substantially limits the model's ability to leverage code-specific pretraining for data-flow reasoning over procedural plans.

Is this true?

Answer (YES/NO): NO